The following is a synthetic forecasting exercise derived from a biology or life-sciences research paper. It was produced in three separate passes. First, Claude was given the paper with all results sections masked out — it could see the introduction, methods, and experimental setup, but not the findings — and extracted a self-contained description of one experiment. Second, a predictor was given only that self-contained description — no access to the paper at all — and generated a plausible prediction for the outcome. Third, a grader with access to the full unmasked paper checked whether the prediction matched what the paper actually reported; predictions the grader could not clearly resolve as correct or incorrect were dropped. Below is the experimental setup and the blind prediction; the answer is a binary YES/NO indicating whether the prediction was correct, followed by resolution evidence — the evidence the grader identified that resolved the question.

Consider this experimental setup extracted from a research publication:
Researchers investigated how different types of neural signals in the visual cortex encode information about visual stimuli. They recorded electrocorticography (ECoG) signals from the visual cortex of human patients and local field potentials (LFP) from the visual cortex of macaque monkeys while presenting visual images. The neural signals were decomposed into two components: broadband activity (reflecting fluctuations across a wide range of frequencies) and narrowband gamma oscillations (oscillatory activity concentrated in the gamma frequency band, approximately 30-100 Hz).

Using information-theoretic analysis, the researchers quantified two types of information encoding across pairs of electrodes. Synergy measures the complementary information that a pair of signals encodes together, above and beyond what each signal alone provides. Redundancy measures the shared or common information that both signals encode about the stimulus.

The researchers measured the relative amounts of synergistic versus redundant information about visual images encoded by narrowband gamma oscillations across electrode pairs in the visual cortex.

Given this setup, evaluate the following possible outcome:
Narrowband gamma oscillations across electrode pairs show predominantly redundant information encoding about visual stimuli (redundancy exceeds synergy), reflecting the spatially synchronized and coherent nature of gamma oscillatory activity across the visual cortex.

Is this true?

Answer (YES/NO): YES